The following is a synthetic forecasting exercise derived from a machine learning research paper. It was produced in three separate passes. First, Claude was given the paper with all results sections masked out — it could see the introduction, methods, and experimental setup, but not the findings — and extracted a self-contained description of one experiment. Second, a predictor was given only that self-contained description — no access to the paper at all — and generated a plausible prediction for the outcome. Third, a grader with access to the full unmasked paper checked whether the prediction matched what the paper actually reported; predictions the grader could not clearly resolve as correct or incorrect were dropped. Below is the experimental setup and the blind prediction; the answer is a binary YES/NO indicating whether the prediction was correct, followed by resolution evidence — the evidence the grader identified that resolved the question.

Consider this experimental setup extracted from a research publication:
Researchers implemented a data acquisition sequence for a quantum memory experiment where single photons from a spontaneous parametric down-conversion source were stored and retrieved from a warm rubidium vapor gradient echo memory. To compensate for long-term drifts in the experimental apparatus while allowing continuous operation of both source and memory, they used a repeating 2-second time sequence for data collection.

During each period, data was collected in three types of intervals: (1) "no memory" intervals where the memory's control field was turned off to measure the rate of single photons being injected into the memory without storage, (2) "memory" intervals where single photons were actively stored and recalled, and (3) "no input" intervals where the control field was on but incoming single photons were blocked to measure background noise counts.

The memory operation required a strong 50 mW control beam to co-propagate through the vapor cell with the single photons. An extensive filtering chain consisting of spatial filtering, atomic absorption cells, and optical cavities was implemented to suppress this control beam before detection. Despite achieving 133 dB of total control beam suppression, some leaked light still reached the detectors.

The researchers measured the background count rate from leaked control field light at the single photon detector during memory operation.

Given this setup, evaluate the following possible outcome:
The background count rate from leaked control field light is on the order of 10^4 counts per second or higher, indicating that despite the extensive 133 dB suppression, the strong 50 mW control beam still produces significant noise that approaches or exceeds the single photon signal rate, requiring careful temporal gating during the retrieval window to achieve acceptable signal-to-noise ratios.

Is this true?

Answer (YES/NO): NO